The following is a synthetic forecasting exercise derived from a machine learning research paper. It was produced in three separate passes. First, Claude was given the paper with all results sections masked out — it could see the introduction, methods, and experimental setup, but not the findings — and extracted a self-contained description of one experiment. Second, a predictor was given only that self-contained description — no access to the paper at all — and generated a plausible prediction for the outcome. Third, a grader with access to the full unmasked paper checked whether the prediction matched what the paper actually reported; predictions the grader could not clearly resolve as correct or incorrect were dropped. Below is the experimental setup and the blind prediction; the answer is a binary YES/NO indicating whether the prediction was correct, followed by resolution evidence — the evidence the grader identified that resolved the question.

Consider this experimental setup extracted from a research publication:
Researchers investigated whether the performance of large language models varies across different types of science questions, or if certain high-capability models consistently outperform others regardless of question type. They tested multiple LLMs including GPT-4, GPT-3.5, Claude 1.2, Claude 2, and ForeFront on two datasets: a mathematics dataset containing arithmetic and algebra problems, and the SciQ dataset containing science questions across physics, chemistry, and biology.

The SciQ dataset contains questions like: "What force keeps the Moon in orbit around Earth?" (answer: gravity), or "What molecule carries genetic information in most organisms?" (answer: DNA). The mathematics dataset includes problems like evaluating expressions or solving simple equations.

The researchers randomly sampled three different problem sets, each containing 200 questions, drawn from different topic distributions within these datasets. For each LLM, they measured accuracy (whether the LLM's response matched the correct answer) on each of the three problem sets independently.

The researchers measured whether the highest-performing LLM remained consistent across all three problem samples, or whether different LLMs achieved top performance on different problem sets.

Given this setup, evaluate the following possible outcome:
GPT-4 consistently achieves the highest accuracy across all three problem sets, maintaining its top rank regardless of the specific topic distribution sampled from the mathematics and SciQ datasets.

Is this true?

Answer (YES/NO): NO